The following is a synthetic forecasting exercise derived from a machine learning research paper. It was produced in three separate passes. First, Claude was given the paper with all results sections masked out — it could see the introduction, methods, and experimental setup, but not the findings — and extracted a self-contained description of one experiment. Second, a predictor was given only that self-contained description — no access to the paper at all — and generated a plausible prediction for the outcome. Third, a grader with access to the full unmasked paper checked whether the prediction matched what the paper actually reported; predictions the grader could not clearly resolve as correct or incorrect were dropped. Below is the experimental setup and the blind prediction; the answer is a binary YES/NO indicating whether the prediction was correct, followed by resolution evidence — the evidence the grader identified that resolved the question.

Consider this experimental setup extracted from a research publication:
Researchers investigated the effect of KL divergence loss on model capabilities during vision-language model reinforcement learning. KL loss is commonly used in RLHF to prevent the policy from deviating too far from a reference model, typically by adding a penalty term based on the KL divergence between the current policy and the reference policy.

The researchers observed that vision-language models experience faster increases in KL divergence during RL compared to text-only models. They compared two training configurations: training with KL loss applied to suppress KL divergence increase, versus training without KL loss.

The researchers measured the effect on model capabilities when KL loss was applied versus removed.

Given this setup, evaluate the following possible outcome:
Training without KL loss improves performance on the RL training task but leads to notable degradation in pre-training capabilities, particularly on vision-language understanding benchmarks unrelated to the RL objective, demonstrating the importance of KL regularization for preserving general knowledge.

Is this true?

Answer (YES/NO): NO